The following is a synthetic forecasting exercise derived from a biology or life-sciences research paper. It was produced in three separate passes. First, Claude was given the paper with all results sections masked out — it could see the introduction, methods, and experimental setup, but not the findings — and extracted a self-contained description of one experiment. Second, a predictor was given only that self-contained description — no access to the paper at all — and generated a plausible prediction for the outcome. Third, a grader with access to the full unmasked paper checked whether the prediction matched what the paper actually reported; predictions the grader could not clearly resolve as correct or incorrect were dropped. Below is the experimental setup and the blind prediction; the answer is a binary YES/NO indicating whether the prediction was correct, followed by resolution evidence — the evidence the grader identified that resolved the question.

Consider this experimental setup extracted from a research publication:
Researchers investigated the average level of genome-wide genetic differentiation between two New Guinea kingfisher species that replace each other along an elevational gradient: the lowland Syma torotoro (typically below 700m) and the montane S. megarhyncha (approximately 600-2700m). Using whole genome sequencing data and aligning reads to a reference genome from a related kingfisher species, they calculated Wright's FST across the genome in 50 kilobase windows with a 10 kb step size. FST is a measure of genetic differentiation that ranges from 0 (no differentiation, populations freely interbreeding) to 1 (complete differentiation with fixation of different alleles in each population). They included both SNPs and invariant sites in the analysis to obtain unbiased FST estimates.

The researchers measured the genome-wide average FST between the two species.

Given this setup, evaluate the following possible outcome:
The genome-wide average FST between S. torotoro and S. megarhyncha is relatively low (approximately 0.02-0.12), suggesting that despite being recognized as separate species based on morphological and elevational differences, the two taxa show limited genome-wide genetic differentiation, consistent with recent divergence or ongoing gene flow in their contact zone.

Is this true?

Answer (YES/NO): YES